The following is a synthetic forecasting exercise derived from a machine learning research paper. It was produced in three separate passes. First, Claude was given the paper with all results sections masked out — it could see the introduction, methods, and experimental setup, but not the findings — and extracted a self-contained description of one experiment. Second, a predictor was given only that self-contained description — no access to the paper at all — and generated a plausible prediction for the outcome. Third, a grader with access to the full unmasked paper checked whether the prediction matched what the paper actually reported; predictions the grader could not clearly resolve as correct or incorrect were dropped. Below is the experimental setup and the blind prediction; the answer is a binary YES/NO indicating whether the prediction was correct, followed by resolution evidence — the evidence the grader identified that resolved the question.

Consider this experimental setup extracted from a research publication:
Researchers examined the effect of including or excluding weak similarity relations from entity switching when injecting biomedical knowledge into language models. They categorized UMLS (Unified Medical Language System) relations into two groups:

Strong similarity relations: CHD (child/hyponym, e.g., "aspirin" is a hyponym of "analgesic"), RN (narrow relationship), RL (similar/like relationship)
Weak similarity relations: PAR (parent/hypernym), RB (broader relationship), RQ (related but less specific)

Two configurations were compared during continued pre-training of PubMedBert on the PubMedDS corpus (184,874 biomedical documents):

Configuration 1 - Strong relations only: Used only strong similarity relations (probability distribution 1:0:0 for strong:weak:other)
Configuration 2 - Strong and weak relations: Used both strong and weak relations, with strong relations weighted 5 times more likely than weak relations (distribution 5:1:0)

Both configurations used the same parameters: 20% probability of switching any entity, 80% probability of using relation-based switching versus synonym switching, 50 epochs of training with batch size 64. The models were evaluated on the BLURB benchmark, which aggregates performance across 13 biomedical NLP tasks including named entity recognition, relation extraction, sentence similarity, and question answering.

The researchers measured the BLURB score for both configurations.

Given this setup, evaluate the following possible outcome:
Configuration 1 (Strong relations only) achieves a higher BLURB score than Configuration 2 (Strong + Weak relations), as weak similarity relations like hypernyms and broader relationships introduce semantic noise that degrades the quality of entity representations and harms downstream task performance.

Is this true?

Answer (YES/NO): NO